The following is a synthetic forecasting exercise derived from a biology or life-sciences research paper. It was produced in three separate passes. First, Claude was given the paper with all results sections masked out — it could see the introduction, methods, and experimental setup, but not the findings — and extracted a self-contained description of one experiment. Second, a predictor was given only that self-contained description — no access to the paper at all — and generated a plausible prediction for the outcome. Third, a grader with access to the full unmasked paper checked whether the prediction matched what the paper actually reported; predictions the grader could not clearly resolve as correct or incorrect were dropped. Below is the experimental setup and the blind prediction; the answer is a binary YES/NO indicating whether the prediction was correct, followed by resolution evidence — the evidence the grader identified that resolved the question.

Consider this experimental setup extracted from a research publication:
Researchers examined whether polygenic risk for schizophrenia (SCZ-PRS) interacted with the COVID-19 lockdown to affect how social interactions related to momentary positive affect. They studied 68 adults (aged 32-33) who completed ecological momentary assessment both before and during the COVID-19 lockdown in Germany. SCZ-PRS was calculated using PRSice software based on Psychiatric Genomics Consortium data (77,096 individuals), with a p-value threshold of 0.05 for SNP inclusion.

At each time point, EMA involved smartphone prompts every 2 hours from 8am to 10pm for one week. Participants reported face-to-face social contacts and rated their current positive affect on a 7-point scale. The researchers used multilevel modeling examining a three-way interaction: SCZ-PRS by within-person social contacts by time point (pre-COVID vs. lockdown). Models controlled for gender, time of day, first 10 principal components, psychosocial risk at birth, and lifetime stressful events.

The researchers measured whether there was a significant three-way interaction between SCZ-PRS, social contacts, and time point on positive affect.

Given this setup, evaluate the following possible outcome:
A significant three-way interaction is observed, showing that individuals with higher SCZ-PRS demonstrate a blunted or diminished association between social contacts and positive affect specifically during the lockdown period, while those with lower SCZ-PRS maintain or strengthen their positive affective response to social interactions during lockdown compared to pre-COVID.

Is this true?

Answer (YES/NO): NO